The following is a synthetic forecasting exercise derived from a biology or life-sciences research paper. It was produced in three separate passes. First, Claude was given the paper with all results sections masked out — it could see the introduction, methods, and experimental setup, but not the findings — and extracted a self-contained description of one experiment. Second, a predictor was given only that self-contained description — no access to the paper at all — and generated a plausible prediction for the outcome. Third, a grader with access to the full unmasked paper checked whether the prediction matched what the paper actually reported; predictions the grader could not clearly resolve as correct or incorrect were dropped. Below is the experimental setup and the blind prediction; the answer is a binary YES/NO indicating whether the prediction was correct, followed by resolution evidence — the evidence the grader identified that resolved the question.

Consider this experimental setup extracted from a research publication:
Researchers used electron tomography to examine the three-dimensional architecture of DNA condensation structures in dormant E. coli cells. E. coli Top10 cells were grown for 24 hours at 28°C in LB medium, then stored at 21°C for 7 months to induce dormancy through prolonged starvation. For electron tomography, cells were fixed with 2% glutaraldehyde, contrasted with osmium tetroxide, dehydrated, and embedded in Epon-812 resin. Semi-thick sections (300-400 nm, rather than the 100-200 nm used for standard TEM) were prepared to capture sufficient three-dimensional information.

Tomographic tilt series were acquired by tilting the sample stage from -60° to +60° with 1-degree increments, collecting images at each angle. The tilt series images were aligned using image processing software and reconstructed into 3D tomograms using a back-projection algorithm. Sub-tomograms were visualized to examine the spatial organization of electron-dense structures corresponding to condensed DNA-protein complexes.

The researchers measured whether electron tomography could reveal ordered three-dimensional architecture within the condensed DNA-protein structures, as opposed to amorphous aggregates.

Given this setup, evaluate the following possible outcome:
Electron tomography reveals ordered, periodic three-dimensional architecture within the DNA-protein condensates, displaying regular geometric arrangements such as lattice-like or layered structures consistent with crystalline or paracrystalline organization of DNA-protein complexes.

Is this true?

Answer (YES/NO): YES